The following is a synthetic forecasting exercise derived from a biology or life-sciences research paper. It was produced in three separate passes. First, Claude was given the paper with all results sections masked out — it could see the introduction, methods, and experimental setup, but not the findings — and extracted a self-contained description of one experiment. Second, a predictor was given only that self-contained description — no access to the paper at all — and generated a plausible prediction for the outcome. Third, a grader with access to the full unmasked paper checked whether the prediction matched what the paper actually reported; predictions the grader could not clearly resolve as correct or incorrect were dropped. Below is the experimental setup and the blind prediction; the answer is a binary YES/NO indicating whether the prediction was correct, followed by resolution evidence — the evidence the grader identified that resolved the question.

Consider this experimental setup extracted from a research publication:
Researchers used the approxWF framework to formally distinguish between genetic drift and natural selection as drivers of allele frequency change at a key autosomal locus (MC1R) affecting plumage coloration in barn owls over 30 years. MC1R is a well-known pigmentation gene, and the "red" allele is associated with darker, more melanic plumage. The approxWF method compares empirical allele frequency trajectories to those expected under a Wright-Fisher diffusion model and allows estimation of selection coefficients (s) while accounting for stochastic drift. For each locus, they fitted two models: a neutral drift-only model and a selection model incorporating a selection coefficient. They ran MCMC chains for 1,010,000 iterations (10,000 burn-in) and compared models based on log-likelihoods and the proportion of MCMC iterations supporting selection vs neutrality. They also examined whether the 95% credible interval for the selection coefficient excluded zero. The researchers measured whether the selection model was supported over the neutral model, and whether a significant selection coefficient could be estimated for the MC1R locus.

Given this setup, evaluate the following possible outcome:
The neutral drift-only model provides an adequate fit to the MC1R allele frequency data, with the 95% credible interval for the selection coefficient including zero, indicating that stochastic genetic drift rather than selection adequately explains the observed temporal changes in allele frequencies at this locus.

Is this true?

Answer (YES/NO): NO